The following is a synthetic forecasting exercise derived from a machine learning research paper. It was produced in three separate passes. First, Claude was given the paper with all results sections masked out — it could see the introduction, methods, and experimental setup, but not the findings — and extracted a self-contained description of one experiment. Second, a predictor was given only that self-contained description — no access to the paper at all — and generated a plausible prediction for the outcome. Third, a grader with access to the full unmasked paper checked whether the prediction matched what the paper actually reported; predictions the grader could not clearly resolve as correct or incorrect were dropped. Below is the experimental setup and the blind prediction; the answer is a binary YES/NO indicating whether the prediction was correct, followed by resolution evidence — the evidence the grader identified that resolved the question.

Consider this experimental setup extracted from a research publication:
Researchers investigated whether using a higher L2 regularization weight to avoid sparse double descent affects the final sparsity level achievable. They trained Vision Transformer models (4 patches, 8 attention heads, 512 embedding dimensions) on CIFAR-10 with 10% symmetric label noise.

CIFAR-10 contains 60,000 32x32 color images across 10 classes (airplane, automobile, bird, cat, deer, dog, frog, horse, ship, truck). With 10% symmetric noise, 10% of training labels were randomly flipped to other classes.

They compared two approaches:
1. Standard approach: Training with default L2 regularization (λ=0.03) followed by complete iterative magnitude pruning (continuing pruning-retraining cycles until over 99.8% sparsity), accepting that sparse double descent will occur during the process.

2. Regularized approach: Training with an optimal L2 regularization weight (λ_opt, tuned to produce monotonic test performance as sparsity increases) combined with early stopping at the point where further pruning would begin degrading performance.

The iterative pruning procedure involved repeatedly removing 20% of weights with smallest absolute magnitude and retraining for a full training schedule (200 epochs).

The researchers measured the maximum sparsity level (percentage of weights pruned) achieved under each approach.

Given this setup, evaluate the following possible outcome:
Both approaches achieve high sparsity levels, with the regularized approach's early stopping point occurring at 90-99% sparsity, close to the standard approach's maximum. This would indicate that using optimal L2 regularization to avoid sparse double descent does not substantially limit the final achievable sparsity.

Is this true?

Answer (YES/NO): NO